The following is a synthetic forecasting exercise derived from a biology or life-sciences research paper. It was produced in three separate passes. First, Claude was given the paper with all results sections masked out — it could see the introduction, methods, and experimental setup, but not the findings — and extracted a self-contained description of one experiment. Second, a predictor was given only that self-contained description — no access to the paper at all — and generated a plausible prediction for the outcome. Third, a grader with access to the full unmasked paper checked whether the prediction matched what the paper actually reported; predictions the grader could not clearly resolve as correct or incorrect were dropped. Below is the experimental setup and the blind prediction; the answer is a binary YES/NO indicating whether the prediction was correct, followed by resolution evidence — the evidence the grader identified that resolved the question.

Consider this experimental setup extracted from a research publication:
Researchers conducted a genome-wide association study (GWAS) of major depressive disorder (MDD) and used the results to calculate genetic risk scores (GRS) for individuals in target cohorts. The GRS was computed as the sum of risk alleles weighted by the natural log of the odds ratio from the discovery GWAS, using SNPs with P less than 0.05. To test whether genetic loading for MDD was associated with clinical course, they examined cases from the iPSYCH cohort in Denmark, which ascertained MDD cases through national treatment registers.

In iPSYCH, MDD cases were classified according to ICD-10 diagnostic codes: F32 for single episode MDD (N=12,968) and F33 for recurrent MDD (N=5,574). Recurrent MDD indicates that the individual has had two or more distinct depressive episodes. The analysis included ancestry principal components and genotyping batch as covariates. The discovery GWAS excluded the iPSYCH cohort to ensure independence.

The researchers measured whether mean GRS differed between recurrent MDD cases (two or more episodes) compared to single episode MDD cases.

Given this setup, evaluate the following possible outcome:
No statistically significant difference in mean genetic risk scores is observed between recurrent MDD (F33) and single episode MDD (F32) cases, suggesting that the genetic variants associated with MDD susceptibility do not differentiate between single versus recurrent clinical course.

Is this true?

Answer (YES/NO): NO